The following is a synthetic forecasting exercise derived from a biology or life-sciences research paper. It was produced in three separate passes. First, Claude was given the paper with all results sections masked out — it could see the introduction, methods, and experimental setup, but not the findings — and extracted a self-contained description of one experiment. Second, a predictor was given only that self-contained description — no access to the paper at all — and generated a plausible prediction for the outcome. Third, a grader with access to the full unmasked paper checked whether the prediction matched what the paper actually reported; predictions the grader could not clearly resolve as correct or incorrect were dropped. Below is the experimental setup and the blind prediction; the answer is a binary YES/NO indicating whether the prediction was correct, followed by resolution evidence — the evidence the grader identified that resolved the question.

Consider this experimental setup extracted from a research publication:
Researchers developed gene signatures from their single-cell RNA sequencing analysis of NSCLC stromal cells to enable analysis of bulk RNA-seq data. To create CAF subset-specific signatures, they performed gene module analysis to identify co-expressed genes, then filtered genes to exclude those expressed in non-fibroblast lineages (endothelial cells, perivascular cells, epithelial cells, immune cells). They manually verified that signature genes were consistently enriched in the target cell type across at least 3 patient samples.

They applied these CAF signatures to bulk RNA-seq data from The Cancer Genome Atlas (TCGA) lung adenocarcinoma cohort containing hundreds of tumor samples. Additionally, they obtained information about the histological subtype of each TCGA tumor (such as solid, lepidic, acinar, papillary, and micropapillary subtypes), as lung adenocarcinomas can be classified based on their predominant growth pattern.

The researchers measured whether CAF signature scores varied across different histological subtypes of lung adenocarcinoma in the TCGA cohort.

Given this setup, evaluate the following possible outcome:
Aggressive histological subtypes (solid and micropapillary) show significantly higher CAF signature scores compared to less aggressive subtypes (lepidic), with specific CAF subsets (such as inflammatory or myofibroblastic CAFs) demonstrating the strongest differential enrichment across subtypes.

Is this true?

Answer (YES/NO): NO